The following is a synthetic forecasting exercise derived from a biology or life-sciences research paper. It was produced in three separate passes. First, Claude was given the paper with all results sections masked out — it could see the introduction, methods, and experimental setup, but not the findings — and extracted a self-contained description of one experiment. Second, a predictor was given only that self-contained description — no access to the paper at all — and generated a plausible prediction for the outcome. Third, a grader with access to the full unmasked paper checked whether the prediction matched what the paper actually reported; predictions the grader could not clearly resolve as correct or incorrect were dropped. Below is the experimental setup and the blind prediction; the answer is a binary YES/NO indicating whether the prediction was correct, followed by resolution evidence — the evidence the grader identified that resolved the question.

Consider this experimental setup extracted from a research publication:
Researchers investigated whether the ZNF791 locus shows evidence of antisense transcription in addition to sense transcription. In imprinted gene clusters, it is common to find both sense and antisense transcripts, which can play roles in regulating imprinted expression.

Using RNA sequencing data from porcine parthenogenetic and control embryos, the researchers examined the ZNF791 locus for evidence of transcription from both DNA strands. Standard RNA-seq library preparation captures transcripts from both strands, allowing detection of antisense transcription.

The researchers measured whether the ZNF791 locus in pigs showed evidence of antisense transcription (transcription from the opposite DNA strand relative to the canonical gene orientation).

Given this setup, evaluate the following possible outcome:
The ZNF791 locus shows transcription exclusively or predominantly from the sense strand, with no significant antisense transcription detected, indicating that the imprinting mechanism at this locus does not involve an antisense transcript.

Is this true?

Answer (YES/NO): NO